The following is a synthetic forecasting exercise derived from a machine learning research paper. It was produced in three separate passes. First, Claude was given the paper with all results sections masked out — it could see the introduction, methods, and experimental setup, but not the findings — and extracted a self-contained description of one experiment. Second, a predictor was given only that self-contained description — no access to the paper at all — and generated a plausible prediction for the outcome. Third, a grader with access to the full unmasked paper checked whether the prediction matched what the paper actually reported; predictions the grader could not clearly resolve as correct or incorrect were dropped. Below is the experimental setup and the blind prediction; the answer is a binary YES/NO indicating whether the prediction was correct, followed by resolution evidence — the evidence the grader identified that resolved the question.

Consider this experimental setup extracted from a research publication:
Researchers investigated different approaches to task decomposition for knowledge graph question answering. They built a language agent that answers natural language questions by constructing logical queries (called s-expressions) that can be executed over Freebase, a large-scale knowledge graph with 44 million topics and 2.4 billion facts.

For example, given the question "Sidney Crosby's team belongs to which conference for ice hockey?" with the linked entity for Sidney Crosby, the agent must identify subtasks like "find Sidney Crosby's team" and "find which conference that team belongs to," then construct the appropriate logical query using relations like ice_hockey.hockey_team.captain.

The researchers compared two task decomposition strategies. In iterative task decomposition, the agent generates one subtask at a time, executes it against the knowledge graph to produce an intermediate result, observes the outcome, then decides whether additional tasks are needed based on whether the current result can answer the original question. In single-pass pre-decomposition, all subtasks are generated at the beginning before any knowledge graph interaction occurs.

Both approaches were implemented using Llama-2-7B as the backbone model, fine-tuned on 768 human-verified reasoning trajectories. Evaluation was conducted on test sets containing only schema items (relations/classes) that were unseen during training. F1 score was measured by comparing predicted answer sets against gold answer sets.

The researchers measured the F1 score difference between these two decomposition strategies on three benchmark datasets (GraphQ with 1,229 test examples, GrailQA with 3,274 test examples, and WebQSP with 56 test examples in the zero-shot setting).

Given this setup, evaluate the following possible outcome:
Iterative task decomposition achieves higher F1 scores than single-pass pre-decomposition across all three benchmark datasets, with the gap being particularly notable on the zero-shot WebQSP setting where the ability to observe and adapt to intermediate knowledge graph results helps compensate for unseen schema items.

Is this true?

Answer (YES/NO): NO